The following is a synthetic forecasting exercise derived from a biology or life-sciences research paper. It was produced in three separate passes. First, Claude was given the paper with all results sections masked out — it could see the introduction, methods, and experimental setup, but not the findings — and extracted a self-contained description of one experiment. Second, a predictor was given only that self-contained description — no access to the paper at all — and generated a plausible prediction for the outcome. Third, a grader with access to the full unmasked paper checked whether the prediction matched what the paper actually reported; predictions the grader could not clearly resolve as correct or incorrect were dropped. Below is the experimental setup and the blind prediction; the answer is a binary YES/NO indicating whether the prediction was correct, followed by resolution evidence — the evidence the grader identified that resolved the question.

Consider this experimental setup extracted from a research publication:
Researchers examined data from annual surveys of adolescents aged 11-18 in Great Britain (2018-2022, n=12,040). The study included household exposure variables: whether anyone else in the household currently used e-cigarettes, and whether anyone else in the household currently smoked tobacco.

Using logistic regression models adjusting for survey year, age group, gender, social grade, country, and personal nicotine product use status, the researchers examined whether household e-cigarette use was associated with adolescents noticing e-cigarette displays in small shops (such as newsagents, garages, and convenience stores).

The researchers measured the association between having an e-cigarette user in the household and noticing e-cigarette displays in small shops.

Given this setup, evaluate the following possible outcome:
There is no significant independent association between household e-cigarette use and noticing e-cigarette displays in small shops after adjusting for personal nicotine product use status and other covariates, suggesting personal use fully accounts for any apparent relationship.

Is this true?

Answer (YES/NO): NO